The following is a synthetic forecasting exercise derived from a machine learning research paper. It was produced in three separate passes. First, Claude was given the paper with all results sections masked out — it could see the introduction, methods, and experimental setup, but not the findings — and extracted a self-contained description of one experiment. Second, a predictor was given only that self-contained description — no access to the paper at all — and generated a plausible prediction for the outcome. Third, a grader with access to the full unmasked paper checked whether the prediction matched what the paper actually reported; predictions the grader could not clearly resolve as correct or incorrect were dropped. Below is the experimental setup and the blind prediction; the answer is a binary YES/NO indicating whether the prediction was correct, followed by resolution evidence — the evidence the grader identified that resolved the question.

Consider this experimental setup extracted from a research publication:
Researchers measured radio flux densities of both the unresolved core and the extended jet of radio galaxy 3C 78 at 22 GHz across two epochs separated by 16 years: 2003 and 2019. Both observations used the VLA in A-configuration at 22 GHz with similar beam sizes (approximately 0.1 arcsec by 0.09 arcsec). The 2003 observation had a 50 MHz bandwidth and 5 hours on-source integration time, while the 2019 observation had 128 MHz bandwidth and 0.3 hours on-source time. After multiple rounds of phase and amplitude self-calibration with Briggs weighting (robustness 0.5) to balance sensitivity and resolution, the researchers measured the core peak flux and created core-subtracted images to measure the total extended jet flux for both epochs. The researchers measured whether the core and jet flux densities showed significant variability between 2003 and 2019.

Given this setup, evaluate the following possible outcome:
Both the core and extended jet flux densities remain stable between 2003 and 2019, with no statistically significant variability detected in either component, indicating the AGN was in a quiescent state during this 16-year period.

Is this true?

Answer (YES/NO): YES